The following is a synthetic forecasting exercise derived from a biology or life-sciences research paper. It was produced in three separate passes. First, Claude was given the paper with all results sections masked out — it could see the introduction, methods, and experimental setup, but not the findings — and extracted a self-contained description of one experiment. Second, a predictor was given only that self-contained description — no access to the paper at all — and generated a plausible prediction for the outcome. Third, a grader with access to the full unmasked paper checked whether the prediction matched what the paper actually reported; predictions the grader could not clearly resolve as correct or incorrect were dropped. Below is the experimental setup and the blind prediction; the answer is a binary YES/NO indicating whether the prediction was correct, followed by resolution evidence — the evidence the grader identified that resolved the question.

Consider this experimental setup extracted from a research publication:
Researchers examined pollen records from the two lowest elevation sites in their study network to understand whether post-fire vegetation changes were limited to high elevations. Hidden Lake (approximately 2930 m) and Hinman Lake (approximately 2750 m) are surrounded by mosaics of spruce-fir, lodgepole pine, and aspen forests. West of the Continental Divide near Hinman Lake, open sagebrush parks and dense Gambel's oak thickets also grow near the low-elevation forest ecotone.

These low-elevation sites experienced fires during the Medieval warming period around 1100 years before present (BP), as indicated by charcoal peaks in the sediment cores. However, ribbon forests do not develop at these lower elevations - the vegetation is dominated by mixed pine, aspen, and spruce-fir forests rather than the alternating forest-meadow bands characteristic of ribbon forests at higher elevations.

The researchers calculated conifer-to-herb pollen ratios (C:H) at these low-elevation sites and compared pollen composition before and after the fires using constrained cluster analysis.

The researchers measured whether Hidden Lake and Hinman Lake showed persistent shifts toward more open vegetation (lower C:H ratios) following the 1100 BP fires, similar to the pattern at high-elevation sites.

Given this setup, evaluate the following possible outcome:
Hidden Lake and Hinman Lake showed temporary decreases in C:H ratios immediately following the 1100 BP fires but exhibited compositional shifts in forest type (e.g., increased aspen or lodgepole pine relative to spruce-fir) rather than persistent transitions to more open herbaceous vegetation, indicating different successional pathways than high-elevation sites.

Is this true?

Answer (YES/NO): NO